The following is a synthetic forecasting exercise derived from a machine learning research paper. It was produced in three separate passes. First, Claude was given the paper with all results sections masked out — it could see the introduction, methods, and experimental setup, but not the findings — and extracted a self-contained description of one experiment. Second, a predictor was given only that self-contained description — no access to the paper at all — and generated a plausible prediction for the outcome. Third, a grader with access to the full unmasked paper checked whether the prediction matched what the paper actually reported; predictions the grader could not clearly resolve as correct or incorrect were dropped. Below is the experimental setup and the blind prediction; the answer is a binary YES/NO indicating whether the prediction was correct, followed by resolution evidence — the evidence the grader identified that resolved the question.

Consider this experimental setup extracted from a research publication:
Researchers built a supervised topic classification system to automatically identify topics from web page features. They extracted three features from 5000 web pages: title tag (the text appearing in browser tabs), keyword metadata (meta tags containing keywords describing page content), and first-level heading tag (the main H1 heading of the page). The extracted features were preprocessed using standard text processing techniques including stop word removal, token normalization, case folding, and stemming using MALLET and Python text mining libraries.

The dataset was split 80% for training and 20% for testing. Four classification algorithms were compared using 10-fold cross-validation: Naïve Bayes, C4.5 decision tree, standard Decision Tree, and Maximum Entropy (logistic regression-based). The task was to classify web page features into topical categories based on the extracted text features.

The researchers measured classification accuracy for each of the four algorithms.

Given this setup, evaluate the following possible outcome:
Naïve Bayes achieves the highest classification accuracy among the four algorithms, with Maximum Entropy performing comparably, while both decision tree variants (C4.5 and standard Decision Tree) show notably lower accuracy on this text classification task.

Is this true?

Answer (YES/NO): NO